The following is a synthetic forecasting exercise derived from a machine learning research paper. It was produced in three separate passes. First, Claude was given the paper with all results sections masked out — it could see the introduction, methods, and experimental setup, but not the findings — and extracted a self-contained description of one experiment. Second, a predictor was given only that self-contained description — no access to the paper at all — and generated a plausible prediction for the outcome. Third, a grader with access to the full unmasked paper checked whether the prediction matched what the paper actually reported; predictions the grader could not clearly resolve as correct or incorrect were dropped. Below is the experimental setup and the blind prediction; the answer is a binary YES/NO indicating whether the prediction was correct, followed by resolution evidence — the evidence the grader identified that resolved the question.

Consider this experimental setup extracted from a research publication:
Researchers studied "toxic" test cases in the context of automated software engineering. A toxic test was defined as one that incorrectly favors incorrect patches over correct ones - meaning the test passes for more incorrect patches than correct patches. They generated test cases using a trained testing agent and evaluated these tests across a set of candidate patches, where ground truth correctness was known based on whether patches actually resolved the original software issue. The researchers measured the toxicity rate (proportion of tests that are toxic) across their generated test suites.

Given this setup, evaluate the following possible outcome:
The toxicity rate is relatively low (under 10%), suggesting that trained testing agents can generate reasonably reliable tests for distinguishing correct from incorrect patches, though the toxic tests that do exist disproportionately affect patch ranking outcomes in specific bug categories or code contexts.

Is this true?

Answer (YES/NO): NO